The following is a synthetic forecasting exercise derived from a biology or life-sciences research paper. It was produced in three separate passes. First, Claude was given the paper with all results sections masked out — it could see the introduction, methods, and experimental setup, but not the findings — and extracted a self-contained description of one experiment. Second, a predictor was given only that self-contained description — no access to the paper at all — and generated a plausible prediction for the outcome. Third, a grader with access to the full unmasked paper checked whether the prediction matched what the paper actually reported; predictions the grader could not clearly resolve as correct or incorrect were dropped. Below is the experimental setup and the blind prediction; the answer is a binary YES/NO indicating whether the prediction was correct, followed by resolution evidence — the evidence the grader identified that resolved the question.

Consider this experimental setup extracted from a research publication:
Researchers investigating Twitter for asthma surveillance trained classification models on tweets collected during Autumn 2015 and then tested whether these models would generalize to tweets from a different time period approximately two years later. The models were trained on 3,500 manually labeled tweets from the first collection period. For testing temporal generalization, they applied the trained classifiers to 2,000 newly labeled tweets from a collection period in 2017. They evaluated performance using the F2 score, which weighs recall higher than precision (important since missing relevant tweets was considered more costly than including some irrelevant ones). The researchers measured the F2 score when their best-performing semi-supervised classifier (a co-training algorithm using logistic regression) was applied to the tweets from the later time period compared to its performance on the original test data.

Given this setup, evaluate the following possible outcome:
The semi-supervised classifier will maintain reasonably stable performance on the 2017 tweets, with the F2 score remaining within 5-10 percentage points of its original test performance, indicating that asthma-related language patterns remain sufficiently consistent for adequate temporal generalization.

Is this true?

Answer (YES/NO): NO